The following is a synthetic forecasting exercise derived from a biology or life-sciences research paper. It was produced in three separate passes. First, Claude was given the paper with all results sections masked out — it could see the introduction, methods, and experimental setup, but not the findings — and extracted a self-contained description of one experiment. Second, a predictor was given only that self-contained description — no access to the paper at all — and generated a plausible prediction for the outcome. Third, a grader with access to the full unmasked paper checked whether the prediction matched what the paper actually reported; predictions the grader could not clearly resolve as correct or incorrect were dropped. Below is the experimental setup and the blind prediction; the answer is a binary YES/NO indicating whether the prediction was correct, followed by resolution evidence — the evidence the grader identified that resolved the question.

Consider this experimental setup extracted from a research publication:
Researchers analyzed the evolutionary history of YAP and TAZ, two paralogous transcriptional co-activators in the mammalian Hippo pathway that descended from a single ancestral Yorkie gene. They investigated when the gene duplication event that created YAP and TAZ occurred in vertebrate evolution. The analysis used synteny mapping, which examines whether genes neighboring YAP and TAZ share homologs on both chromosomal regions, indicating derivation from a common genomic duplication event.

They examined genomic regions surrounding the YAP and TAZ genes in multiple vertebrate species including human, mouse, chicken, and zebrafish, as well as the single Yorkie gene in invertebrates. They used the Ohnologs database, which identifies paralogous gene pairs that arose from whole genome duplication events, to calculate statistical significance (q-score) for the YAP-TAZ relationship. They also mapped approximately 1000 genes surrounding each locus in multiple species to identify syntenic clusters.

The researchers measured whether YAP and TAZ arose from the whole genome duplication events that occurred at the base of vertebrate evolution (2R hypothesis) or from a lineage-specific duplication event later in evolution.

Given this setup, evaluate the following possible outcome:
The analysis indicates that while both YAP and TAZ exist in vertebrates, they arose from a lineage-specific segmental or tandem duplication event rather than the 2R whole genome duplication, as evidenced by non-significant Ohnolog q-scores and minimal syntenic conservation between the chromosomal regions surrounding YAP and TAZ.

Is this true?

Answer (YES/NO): NO